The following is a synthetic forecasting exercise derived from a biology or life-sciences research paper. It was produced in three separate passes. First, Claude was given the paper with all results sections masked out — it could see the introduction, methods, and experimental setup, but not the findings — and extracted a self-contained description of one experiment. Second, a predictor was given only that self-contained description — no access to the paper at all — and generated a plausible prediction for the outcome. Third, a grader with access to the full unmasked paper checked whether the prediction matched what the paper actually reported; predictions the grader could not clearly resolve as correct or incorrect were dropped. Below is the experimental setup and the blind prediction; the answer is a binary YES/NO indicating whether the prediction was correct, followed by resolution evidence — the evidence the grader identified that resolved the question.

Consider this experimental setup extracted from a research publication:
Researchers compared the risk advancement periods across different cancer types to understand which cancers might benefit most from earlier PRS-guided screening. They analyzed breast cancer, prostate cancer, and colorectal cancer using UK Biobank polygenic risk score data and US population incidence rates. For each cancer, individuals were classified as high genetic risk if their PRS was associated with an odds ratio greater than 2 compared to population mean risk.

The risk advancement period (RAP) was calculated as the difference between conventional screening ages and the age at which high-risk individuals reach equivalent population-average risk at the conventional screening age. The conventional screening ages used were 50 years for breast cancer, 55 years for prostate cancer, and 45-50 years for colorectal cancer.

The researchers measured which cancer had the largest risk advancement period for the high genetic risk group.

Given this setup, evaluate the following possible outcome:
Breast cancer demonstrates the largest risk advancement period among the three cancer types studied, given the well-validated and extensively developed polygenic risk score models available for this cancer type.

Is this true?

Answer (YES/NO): YES